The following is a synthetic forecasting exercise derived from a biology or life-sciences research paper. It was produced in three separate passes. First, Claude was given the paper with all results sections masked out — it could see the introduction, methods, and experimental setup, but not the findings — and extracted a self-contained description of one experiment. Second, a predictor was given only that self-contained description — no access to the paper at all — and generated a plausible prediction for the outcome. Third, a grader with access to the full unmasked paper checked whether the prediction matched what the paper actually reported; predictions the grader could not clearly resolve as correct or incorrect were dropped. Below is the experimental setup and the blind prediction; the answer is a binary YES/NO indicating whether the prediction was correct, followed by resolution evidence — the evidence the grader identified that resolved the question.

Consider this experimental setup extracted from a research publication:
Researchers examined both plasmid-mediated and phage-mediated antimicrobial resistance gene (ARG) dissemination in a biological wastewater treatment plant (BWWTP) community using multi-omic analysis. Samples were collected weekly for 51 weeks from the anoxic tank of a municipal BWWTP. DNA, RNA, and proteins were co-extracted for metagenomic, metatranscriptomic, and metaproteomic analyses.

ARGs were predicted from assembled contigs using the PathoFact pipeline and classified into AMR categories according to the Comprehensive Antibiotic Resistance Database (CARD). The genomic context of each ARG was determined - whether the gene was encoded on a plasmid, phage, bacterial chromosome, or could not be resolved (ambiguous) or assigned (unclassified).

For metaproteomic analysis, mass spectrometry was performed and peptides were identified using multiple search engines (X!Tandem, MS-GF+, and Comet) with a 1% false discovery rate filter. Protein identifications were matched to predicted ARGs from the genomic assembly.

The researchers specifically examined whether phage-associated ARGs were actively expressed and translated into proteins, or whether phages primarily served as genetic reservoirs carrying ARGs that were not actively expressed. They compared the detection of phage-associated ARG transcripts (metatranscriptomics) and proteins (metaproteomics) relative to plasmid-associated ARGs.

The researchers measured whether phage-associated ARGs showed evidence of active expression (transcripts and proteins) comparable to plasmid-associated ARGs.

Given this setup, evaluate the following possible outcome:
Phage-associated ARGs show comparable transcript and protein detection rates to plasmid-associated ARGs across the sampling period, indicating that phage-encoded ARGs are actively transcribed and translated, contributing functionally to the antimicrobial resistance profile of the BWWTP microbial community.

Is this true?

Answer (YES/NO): NO